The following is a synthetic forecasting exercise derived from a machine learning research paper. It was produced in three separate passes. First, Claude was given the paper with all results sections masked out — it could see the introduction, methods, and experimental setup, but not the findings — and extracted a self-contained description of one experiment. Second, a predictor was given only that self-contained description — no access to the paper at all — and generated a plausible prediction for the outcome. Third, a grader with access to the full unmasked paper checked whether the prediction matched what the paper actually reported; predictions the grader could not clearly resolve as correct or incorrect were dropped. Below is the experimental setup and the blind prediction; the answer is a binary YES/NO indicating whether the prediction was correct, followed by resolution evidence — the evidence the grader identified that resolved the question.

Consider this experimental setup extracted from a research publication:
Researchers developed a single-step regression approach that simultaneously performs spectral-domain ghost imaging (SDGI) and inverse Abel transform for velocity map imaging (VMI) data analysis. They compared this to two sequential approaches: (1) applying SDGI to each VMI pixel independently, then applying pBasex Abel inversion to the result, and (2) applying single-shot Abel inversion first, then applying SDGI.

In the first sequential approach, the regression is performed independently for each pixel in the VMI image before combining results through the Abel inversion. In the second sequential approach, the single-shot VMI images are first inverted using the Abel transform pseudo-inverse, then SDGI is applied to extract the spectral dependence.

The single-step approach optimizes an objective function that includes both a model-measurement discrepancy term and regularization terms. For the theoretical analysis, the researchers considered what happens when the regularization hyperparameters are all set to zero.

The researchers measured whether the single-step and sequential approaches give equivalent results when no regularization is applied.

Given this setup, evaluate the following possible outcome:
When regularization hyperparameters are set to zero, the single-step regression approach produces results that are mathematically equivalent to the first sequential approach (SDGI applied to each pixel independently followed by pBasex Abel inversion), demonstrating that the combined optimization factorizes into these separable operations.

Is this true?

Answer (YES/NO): YES